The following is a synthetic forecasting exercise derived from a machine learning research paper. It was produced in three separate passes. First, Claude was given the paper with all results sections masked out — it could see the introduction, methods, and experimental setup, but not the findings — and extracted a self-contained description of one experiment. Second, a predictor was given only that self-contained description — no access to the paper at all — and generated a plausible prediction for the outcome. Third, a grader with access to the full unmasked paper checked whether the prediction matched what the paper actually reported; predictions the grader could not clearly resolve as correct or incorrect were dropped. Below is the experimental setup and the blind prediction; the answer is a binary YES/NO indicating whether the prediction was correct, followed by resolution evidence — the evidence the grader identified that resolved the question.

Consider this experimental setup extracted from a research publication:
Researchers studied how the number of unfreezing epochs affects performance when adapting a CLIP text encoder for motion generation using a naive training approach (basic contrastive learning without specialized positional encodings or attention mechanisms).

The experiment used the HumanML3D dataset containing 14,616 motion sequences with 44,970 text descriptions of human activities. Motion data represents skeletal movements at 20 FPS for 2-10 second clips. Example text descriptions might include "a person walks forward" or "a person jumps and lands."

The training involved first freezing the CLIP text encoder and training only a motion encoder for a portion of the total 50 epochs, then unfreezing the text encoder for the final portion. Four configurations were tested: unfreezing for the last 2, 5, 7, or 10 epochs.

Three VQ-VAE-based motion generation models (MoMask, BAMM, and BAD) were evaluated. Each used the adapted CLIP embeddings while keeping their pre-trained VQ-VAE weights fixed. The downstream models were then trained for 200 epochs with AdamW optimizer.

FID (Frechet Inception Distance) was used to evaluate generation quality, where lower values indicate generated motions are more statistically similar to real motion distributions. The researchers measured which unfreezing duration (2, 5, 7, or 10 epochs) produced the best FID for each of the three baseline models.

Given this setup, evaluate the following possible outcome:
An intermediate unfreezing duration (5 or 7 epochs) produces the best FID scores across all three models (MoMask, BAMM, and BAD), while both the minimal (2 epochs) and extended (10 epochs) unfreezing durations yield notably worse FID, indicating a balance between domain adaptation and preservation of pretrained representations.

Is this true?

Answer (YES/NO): NO